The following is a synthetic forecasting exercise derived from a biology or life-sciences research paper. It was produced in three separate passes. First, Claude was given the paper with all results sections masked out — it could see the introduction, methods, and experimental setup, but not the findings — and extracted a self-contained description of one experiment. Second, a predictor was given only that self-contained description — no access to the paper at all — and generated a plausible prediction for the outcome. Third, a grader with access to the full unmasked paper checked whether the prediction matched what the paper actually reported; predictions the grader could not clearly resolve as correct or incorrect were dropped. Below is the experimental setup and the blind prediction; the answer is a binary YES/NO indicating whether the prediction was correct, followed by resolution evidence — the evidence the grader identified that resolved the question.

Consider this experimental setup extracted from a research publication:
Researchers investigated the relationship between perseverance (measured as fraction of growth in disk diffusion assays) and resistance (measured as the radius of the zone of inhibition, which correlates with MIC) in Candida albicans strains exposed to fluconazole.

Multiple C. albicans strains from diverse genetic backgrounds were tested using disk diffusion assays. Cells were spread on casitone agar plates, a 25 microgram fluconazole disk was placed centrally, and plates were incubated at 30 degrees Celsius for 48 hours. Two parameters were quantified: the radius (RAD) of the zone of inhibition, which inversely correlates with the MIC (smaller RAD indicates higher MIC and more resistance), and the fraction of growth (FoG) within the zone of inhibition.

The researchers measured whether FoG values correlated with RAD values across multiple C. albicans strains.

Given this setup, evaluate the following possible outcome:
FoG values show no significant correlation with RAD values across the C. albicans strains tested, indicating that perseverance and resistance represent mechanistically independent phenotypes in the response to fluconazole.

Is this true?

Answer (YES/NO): YES